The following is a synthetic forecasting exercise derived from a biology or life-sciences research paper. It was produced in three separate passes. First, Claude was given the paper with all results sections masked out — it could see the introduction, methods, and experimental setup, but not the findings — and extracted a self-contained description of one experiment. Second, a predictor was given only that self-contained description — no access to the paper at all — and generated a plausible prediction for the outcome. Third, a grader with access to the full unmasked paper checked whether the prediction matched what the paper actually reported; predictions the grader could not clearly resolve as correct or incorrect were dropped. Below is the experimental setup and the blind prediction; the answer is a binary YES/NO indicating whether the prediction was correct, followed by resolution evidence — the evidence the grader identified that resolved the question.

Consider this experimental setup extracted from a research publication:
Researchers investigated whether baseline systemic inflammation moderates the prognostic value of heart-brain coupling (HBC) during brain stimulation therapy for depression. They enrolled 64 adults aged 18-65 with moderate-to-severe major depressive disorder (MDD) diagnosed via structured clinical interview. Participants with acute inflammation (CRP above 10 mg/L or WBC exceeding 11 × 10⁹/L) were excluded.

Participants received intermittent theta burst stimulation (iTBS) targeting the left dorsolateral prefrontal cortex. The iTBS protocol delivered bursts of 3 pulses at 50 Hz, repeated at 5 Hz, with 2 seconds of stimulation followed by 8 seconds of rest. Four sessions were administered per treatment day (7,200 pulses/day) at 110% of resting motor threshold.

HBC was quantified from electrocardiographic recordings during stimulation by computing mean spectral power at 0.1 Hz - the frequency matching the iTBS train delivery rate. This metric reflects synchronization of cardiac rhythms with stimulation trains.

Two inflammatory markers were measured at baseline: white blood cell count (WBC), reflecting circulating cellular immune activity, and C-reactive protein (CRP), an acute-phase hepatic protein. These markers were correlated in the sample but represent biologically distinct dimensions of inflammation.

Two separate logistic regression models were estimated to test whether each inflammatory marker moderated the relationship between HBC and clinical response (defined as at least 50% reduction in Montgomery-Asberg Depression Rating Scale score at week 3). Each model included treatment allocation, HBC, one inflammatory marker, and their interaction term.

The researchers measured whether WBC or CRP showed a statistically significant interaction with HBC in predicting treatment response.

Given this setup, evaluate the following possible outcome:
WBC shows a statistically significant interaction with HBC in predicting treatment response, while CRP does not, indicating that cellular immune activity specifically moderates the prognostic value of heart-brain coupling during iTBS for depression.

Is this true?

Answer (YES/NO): YES